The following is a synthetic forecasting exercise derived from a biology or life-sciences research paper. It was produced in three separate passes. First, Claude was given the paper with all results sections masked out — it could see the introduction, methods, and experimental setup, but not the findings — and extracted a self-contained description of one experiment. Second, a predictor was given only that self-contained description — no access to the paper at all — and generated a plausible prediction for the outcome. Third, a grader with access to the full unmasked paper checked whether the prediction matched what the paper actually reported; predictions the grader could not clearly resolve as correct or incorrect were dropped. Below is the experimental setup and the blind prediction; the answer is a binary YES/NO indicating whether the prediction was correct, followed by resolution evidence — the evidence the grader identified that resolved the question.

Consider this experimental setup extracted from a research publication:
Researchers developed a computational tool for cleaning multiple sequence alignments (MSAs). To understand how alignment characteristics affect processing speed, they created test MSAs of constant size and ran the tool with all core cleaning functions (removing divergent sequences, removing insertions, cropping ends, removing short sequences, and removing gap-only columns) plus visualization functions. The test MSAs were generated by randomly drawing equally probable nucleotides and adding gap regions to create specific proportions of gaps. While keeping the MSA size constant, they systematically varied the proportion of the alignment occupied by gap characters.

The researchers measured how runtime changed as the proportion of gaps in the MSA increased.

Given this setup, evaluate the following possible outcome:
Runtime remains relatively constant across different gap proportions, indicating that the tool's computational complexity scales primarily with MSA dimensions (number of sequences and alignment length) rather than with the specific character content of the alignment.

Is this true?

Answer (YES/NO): NO